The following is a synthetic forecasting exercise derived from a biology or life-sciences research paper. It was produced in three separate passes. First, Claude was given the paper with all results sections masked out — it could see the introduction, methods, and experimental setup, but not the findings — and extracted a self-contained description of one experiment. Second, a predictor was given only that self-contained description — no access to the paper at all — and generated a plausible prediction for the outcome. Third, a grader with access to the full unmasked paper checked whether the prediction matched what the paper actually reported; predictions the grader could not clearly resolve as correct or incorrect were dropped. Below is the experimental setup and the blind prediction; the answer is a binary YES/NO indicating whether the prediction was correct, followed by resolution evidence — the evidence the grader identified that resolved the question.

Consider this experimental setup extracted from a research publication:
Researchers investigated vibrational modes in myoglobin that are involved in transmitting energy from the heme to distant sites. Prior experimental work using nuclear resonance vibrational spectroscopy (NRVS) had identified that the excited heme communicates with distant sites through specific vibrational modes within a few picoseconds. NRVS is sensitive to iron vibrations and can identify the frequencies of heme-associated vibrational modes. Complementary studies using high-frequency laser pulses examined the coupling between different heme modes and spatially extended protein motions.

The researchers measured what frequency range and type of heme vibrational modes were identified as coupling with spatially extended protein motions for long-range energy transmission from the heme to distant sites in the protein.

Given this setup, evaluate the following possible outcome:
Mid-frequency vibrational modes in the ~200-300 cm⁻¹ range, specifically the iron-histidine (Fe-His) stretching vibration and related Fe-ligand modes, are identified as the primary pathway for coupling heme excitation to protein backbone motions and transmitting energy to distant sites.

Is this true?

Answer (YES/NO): NO